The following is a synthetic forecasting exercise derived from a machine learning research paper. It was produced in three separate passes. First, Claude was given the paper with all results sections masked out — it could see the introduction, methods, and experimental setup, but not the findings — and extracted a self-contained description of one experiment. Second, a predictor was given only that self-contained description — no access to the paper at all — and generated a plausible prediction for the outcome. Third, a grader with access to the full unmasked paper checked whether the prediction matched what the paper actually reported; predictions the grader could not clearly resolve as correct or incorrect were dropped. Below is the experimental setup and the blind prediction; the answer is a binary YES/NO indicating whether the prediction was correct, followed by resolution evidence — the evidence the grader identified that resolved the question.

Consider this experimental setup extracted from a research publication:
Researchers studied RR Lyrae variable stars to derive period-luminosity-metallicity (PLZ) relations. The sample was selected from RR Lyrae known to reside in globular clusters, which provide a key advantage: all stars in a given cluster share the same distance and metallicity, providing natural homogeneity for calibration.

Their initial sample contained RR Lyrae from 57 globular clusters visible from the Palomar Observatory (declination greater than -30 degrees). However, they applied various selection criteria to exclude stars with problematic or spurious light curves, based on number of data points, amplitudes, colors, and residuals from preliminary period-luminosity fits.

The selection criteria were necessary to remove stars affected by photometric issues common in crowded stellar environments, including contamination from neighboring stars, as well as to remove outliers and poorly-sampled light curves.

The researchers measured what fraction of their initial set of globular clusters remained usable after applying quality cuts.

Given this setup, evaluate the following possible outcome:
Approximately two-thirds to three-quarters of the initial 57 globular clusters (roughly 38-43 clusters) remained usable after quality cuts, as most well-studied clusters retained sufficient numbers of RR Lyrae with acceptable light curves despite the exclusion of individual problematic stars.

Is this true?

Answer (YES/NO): NO